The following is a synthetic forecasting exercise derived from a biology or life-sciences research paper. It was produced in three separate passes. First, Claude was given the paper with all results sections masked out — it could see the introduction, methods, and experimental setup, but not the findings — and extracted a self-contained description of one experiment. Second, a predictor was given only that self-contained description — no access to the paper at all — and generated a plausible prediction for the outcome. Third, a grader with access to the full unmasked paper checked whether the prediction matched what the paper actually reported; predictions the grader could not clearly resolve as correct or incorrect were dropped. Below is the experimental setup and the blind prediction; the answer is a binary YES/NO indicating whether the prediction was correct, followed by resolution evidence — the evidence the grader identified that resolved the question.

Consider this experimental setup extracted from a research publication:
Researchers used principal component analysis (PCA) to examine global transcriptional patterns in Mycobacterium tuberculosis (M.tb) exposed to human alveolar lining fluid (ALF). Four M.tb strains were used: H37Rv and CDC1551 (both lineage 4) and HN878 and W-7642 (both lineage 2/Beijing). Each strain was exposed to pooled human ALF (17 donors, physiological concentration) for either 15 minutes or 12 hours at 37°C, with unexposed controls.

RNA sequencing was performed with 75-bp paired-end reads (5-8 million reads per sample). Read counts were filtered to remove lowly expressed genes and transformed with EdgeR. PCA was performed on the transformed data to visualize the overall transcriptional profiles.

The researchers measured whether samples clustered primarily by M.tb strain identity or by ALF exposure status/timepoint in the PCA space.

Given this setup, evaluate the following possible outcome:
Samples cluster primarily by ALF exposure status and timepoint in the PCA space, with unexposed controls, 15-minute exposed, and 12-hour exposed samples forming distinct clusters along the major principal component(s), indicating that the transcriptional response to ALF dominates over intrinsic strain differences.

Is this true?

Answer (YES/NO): NO